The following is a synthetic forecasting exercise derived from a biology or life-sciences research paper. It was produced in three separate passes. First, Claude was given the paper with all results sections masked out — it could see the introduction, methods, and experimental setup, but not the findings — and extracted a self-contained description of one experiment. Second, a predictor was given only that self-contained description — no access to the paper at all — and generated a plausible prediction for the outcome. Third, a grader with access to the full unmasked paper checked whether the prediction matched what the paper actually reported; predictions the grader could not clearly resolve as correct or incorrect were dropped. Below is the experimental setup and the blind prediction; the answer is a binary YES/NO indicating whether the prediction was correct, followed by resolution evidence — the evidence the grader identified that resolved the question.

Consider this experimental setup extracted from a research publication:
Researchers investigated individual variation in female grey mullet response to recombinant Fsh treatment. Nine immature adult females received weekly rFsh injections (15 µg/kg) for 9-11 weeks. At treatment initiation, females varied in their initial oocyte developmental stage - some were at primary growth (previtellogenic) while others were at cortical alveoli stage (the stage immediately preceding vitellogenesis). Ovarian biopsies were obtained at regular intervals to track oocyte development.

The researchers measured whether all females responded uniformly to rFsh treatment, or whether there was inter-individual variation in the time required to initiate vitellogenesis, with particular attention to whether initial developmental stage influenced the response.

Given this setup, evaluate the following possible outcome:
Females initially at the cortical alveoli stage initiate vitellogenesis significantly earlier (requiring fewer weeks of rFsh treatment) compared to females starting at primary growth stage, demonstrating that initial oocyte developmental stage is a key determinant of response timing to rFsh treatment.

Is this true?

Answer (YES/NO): NO